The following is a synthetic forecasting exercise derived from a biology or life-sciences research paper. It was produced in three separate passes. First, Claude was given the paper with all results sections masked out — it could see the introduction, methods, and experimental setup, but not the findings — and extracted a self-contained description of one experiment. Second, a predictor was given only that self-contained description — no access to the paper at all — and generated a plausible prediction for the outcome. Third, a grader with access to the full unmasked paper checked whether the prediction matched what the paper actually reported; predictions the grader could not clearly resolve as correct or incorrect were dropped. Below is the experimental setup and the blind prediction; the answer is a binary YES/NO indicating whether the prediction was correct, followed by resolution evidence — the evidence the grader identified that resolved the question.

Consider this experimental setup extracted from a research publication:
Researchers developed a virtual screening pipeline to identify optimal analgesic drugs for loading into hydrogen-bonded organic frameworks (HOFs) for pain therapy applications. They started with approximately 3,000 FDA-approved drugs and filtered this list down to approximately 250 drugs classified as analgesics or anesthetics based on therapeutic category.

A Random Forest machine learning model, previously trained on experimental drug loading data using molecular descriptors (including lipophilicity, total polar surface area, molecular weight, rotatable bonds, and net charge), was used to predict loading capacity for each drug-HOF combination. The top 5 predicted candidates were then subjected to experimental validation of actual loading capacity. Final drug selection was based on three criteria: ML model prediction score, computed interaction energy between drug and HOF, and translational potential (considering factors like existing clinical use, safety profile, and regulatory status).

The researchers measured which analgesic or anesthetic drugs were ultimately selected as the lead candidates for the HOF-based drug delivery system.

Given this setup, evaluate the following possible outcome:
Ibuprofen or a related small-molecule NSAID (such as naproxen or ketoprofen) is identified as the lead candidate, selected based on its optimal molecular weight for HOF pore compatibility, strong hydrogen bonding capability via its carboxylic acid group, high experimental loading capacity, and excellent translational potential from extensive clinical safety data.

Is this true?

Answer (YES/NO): NO